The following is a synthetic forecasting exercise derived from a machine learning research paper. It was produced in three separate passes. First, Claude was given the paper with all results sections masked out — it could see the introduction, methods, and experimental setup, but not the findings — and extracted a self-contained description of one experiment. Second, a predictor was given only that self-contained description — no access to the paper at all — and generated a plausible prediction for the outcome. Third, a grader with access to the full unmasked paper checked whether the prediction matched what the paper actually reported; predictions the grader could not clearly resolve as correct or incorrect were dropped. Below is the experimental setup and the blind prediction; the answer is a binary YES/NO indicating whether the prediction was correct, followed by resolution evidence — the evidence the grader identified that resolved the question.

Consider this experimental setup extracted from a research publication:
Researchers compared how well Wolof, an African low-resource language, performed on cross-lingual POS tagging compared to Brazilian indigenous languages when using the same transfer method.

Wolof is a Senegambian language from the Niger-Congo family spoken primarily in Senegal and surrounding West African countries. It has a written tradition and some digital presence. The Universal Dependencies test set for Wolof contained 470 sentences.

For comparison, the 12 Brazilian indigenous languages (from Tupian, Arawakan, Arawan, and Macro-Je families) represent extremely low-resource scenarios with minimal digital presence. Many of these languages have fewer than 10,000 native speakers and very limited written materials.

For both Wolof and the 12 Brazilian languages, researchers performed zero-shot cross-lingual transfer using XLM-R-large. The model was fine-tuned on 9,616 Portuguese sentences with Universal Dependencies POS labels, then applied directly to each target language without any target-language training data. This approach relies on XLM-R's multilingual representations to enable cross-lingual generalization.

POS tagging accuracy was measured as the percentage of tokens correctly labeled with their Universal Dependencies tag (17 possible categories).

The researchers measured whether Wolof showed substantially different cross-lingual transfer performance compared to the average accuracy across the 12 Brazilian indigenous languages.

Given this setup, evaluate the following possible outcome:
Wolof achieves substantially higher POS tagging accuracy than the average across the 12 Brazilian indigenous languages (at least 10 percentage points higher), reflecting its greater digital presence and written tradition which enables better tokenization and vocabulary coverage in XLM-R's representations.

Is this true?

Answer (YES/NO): NO